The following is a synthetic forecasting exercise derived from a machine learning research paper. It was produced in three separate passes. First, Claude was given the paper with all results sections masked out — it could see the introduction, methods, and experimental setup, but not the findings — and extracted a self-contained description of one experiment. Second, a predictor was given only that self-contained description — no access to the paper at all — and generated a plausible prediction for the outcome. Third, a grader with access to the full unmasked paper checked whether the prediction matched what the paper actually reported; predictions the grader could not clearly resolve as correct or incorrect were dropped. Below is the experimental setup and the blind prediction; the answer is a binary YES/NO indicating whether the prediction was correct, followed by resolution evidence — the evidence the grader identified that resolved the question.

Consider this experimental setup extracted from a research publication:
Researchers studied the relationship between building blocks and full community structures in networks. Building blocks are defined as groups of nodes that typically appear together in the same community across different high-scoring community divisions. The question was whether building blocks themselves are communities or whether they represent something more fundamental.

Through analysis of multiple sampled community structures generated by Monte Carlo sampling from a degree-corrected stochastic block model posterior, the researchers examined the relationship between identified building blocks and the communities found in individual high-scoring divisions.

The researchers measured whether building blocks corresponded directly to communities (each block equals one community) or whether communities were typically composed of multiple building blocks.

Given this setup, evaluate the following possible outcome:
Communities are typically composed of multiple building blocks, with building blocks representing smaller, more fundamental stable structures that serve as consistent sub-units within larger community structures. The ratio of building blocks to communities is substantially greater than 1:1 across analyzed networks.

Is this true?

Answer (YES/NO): YES